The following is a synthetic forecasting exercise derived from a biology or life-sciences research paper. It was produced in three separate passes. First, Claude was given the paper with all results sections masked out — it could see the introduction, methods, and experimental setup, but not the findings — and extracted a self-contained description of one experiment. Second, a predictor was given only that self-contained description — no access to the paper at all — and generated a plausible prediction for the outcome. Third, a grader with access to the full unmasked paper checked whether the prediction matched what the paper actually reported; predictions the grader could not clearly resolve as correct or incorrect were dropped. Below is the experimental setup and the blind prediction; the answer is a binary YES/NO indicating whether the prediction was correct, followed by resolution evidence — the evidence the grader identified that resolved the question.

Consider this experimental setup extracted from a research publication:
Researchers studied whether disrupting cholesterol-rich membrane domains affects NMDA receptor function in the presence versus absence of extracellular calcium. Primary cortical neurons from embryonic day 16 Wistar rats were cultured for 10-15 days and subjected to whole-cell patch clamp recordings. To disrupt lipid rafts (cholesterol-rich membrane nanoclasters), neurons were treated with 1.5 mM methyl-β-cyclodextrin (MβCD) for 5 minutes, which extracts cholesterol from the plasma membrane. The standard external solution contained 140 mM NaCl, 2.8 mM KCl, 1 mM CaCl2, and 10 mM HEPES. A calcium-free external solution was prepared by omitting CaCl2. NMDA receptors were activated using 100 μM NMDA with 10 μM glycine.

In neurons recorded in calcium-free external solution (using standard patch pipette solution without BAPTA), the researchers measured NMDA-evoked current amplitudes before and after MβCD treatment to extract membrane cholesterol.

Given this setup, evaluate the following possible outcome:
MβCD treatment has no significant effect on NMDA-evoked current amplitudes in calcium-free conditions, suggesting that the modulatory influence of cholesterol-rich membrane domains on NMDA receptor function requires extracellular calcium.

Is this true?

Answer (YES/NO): NO